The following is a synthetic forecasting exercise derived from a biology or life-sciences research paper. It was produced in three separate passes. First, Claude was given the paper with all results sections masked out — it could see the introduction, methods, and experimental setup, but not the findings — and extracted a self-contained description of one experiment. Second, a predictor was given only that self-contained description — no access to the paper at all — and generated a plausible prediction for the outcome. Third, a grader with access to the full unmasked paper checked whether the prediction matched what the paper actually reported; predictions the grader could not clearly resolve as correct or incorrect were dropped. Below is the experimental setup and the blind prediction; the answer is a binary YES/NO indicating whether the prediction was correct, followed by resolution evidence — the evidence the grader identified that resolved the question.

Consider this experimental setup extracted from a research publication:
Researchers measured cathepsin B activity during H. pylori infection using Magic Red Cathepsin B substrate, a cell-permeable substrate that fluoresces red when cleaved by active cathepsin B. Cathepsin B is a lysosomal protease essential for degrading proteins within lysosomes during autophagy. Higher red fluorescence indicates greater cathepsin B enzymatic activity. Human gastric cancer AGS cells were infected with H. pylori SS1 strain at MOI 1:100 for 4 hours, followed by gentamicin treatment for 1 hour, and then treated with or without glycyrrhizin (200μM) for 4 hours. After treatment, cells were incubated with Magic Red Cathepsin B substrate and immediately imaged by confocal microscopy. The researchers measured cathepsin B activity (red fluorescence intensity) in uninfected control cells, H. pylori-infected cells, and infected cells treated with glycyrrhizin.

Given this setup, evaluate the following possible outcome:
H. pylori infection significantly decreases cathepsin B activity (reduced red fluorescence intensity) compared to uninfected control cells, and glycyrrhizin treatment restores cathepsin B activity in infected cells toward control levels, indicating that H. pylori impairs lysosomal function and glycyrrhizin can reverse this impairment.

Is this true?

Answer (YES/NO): YES